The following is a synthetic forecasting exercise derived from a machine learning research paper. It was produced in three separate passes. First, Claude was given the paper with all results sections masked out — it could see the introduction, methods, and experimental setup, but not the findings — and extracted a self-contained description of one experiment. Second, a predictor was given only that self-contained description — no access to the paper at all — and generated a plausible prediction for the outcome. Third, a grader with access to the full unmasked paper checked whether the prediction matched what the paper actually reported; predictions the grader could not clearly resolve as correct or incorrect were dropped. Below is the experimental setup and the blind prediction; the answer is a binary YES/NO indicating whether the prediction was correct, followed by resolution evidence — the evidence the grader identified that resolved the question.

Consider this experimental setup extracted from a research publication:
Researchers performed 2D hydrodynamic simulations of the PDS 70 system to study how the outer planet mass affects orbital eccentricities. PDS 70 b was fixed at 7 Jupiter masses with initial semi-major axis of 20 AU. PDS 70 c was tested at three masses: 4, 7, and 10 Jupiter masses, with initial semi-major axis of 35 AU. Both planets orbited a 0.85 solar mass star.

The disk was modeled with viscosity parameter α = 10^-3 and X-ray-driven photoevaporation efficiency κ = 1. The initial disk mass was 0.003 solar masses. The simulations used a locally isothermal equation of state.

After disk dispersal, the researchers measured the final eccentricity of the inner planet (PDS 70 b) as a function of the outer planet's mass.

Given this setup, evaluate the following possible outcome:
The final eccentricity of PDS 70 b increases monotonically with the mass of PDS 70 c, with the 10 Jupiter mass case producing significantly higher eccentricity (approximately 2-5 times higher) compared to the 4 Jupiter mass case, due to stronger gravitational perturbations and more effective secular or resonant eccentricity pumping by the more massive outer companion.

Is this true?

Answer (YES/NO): NO